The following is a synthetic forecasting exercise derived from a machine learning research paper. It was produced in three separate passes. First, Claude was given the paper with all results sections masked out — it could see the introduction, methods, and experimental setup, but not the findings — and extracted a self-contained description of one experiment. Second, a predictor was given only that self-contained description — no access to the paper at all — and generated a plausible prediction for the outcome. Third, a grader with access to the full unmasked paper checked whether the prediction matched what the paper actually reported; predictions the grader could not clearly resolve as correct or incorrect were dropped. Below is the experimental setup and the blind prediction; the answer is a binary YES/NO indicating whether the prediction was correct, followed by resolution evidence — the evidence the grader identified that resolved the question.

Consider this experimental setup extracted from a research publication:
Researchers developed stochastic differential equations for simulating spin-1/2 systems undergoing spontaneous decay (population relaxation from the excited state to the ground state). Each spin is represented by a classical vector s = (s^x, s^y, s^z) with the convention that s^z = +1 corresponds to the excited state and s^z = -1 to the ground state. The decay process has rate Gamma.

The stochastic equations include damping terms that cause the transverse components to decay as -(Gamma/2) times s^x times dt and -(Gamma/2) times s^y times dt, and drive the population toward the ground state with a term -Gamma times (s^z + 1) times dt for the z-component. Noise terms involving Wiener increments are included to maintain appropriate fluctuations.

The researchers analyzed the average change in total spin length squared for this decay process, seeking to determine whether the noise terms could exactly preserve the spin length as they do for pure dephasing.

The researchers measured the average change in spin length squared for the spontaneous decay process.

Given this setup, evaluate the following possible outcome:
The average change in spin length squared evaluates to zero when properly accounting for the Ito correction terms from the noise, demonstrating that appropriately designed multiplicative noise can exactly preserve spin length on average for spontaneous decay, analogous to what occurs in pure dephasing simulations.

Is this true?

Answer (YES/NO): NO